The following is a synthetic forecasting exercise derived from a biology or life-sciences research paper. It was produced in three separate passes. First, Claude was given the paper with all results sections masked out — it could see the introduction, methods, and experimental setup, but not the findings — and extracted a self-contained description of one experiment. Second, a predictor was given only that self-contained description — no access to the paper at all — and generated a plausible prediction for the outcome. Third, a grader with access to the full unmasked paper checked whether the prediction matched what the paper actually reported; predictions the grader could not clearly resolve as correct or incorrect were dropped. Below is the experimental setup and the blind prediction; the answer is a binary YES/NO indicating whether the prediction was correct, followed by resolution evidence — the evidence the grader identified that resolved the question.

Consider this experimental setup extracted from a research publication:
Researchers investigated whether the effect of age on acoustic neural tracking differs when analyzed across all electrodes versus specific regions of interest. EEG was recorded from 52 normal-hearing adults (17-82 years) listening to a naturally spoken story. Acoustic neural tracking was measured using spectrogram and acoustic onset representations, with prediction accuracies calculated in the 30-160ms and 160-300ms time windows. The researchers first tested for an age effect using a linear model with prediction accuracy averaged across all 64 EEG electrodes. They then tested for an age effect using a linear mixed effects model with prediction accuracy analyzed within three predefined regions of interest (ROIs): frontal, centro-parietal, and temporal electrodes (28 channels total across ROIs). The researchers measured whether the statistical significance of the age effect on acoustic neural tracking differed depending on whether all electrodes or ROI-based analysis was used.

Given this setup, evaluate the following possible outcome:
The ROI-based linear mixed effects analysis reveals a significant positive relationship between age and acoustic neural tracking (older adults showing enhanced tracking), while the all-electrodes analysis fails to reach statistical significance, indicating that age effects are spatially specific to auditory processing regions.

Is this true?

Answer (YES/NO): NO